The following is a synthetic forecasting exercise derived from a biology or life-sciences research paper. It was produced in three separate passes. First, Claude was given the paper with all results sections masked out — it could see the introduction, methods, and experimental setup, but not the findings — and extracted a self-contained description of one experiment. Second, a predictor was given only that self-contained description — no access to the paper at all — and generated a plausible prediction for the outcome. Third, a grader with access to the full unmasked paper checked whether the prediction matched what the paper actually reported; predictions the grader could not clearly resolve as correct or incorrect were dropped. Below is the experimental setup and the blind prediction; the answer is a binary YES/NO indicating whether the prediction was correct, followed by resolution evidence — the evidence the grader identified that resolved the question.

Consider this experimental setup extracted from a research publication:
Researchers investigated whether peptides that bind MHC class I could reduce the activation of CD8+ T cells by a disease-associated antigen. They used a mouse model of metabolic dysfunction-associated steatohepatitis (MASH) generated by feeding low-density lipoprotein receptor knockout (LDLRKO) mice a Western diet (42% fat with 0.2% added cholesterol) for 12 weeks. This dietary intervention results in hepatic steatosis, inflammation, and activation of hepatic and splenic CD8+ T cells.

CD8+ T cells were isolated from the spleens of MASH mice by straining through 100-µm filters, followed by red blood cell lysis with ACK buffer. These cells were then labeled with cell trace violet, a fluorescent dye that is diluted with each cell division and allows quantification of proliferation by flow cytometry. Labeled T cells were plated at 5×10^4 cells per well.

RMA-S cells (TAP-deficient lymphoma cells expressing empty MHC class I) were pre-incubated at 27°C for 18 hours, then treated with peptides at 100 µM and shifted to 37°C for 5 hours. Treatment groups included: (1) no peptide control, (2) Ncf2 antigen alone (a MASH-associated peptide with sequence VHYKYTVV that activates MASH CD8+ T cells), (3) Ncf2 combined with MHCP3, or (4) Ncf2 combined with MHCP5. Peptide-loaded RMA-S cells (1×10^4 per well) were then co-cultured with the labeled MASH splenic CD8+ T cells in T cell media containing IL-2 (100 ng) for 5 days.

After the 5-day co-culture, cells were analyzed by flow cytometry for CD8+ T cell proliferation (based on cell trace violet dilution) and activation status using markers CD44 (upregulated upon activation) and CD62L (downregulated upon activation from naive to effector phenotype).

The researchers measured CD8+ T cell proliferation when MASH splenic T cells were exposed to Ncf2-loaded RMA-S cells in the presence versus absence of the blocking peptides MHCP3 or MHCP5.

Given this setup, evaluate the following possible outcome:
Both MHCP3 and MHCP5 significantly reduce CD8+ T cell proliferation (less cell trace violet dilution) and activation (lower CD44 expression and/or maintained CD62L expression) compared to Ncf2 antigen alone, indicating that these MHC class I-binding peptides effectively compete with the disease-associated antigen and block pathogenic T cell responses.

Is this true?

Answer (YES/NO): YES